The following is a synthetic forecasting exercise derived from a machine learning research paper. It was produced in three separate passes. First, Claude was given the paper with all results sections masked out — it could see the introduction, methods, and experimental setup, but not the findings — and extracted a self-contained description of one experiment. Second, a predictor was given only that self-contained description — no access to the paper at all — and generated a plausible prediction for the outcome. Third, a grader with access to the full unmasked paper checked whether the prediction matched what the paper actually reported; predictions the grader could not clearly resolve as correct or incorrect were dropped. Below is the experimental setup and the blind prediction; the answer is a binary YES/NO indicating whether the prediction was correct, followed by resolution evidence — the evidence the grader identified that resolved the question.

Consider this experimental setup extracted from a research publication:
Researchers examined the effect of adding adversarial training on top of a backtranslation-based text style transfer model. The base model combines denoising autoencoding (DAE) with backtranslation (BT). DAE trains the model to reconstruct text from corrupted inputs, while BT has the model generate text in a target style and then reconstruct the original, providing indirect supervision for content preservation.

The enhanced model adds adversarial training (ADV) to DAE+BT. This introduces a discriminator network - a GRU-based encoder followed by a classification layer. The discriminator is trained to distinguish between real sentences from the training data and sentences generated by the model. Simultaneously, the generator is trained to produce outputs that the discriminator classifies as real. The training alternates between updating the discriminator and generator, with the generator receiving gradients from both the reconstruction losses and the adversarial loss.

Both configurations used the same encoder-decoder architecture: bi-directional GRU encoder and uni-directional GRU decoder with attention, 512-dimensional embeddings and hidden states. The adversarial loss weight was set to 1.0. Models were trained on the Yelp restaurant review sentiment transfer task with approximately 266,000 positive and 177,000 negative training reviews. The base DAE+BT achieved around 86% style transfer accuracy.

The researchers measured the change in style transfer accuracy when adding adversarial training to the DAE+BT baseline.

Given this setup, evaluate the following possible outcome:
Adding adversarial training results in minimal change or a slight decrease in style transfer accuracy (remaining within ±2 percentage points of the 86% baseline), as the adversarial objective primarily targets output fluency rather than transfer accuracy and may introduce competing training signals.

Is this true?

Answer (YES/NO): YES